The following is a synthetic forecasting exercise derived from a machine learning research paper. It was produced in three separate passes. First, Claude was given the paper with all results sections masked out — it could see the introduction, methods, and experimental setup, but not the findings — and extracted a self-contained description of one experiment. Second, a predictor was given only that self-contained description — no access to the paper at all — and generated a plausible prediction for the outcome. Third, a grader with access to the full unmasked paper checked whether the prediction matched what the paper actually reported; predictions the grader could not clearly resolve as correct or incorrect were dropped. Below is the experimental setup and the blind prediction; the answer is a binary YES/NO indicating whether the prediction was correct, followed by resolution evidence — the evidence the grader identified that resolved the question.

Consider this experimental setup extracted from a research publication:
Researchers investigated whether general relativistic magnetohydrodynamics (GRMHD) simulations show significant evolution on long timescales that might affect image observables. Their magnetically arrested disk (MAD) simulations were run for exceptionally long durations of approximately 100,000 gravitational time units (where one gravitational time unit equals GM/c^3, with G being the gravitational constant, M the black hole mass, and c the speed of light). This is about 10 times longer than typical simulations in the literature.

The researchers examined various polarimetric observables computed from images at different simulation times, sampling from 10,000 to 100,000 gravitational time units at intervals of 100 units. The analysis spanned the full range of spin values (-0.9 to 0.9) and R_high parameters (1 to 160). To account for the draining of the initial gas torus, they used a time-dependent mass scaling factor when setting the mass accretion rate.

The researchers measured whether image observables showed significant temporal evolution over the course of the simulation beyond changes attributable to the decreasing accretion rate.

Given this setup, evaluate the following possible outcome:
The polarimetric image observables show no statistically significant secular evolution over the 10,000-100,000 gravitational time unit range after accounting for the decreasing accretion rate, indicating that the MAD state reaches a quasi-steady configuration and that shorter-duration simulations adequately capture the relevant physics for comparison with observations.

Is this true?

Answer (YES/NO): YES